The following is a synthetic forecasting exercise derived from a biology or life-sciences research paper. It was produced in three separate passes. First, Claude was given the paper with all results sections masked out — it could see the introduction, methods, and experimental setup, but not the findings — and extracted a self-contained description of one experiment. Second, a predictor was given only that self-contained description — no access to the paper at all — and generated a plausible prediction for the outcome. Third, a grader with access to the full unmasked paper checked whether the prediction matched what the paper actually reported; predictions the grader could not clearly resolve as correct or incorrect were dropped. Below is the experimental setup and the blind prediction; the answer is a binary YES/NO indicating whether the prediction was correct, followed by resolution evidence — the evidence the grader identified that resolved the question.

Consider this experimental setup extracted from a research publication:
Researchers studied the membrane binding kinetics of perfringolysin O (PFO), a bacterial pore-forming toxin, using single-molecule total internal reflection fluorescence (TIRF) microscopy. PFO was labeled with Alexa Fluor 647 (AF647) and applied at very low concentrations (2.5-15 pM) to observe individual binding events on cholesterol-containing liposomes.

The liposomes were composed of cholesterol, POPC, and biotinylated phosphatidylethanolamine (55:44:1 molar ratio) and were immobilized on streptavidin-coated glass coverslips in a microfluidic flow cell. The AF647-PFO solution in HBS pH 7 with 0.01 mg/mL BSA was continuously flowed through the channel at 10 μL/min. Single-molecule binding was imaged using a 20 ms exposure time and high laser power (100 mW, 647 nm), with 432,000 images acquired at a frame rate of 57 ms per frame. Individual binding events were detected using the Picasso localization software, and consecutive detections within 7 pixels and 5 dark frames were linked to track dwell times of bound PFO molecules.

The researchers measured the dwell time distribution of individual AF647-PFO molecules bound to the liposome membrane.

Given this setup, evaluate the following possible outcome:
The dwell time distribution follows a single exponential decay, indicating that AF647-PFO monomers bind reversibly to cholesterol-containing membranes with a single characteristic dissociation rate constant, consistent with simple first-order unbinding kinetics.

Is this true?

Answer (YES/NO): YES